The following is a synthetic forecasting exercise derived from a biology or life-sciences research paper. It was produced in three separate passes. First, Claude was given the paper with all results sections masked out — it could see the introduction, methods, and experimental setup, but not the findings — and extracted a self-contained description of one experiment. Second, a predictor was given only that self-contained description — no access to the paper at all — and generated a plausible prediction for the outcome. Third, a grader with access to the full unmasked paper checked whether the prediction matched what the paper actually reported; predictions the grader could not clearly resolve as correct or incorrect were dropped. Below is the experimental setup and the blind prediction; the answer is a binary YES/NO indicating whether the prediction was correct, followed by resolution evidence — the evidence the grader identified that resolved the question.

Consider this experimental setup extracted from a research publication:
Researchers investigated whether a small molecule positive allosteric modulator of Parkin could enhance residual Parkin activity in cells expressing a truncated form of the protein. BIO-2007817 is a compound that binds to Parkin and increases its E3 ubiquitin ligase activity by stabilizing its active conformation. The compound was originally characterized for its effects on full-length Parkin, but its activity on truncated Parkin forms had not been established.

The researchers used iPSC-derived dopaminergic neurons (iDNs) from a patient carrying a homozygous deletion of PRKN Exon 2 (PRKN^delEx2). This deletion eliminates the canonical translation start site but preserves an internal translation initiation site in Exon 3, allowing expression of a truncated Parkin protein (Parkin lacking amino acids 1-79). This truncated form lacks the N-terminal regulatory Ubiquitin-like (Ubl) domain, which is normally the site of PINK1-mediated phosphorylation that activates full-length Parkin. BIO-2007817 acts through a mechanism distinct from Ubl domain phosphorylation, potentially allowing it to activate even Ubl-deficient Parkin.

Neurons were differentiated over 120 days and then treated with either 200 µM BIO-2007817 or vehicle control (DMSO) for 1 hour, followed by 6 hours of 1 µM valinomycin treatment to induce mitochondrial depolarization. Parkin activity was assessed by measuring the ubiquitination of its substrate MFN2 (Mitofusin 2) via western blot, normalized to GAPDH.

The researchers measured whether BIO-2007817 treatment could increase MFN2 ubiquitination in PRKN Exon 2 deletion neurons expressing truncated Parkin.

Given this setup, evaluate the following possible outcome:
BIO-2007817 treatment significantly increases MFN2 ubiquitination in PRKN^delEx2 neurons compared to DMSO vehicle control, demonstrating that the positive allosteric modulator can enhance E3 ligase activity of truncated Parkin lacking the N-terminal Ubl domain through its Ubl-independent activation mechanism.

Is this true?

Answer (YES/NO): YES